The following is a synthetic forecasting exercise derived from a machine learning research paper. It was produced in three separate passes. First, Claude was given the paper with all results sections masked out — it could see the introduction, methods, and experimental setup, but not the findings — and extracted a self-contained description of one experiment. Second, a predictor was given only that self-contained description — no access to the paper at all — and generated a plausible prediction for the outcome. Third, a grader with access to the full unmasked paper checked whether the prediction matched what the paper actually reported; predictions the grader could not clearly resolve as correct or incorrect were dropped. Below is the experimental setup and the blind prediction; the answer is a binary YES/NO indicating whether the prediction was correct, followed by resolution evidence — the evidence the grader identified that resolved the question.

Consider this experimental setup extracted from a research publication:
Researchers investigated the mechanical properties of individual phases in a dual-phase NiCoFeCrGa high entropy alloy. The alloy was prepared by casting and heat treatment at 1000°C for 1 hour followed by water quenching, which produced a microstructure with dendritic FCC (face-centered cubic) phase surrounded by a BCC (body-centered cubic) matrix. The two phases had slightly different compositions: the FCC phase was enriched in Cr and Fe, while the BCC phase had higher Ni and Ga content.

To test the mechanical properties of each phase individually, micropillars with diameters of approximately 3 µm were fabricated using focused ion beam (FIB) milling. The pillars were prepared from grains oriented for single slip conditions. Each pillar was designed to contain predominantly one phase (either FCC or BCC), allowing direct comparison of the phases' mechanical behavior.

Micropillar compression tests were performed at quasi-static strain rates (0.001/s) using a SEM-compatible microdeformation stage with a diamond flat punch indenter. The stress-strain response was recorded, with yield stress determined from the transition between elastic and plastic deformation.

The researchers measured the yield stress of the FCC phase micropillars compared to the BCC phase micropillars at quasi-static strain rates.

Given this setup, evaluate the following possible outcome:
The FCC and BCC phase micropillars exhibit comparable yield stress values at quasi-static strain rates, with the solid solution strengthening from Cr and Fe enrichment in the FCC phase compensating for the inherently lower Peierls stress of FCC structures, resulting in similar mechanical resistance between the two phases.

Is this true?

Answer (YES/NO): NO